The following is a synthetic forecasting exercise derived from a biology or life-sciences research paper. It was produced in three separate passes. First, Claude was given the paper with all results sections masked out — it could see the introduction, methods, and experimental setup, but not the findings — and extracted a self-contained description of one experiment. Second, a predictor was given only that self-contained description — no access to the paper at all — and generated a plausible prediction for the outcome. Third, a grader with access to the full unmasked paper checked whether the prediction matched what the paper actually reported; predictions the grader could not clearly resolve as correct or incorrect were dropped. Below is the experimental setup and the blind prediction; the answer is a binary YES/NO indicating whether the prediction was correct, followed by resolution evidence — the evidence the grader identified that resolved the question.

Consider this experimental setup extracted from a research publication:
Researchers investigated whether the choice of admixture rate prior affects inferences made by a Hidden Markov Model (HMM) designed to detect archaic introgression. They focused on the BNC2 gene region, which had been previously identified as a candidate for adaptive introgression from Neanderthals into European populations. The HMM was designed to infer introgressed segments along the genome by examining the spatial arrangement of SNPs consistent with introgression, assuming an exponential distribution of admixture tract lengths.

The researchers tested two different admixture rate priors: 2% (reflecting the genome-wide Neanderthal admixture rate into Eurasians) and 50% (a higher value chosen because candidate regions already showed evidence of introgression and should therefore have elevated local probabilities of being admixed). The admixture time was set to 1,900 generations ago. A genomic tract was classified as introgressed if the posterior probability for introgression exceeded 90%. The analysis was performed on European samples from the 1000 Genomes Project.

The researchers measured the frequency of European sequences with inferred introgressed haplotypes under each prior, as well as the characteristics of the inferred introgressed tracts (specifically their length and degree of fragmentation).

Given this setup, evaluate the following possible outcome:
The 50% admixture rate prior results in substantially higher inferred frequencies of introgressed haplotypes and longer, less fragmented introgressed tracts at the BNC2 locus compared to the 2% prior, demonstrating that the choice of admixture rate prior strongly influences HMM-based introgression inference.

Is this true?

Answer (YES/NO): NO